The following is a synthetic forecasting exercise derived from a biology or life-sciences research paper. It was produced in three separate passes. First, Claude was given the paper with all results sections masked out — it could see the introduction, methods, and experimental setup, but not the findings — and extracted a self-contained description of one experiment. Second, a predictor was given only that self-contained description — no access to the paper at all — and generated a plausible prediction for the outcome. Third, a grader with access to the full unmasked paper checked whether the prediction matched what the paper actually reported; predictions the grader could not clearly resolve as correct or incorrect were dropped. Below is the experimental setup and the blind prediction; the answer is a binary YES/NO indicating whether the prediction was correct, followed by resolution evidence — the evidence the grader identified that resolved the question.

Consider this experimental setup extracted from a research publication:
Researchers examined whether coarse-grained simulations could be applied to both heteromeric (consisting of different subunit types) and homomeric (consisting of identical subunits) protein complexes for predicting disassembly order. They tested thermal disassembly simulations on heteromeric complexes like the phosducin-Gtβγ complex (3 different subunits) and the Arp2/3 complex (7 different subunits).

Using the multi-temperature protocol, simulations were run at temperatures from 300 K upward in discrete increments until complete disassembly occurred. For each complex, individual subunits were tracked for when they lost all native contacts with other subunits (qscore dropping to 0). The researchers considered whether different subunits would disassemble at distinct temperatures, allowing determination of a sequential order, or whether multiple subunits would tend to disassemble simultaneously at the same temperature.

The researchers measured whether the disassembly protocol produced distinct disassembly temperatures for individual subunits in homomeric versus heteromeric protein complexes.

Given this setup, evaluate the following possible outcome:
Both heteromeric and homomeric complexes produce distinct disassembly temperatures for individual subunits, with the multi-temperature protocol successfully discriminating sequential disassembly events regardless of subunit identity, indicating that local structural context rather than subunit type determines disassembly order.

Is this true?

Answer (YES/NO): NO